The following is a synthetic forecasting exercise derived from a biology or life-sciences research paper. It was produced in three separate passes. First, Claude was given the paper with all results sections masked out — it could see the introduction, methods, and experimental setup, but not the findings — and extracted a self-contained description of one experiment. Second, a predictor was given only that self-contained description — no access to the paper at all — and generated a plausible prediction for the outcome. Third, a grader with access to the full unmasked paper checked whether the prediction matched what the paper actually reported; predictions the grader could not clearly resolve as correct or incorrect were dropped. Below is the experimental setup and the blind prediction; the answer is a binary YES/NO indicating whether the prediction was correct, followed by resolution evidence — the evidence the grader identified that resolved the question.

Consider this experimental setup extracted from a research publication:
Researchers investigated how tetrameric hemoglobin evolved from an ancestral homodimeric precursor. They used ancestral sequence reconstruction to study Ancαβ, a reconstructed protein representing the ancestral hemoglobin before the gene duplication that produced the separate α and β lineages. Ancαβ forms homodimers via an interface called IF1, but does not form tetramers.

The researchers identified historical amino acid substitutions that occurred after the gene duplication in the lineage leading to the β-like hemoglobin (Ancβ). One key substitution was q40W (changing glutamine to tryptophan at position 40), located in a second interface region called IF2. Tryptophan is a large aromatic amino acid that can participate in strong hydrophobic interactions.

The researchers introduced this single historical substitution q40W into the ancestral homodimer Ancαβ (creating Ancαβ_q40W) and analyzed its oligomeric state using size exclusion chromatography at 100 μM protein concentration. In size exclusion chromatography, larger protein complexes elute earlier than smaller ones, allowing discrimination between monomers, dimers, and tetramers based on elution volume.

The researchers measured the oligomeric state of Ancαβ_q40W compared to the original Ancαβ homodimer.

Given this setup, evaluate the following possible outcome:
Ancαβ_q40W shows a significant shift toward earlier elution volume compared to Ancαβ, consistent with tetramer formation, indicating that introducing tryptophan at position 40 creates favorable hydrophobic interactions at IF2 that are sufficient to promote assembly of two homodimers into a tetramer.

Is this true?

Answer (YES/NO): YES